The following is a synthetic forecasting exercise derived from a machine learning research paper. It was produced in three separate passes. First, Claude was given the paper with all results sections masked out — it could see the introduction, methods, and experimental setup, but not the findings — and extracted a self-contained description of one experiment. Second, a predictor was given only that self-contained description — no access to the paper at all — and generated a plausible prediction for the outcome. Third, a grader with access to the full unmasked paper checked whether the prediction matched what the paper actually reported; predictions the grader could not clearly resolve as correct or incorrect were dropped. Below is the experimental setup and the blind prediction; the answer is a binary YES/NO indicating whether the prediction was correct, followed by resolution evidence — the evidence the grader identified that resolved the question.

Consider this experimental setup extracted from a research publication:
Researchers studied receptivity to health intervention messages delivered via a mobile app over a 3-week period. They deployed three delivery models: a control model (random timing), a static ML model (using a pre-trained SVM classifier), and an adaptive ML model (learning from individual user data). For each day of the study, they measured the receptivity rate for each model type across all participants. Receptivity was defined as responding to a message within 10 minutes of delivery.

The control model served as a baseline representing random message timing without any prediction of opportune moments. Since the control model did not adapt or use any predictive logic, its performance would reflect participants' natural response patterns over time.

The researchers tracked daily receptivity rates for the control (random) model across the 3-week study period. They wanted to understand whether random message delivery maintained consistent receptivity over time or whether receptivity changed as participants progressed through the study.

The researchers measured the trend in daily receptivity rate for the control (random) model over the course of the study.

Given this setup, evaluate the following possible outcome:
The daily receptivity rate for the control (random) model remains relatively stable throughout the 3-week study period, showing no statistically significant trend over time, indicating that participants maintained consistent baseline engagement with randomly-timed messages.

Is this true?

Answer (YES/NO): NO